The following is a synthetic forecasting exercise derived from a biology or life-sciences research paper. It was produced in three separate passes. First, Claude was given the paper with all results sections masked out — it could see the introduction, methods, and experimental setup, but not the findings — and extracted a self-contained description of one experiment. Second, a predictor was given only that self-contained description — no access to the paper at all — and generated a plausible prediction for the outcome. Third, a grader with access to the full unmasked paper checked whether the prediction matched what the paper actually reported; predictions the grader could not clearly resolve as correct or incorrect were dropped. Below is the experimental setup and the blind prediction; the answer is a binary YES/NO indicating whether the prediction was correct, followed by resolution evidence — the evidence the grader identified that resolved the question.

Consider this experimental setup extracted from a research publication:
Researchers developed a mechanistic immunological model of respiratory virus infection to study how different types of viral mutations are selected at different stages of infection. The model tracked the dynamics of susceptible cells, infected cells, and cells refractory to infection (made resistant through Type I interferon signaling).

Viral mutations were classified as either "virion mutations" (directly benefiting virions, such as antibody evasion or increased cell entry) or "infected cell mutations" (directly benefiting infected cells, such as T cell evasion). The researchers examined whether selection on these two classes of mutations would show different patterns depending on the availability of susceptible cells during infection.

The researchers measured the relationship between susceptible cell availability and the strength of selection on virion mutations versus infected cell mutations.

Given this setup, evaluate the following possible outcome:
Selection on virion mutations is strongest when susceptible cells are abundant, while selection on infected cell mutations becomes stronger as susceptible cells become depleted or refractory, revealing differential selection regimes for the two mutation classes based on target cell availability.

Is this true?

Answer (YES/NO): YES